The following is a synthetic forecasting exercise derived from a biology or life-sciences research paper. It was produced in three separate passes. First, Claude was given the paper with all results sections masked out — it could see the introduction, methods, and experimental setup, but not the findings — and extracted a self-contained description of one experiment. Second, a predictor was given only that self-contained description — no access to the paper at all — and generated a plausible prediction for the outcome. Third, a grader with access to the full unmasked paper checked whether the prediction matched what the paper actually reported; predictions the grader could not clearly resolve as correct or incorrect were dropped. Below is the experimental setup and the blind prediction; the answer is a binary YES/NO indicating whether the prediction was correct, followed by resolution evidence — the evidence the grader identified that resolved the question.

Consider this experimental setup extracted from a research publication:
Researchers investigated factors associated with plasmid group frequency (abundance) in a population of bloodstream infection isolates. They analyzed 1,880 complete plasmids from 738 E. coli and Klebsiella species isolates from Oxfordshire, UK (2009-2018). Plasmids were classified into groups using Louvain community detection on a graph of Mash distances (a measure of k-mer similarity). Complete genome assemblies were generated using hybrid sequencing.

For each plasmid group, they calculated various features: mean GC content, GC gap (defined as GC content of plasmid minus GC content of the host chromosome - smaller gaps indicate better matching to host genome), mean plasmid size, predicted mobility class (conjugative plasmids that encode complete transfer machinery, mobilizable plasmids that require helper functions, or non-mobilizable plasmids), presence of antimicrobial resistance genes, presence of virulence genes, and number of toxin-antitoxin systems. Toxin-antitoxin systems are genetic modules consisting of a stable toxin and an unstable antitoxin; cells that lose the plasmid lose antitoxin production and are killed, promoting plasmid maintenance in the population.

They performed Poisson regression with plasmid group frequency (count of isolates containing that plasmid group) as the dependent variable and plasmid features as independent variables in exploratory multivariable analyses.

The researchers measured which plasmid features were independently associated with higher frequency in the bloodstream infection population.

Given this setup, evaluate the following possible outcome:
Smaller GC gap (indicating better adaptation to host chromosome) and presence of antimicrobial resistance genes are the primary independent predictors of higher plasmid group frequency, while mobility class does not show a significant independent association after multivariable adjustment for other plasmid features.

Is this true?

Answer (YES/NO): NO